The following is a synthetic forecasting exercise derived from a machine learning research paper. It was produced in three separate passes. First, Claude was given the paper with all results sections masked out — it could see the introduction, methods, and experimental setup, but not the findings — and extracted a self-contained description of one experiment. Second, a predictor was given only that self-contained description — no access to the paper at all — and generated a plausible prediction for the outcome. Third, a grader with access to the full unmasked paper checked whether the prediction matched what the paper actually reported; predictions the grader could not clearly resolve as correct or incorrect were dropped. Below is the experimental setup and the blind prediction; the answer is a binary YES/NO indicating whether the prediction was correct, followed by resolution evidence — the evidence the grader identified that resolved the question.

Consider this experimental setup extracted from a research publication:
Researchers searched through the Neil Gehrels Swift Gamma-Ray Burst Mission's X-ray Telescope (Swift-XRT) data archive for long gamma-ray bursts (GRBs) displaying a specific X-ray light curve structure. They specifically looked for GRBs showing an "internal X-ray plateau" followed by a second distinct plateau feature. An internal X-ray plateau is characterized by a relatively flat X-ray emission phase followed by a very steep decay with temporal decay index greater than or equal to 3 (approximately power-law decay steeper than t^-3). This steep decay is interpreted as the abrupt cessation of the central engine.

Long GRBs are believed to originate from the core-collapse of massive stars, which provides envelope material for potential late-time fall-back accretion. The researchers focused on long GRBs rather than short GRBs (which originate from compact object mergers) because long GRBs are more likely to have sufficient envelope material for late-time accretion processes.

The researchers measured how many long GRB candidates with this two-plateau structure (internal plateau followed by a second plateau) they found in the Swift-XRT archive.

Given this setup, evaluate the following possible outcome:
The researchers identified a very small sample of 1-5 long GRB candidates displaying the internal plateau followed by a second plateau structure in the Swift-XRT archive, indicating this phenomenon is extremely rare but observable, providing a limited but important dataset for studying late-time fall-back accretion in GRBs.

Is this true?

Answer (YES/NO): YES